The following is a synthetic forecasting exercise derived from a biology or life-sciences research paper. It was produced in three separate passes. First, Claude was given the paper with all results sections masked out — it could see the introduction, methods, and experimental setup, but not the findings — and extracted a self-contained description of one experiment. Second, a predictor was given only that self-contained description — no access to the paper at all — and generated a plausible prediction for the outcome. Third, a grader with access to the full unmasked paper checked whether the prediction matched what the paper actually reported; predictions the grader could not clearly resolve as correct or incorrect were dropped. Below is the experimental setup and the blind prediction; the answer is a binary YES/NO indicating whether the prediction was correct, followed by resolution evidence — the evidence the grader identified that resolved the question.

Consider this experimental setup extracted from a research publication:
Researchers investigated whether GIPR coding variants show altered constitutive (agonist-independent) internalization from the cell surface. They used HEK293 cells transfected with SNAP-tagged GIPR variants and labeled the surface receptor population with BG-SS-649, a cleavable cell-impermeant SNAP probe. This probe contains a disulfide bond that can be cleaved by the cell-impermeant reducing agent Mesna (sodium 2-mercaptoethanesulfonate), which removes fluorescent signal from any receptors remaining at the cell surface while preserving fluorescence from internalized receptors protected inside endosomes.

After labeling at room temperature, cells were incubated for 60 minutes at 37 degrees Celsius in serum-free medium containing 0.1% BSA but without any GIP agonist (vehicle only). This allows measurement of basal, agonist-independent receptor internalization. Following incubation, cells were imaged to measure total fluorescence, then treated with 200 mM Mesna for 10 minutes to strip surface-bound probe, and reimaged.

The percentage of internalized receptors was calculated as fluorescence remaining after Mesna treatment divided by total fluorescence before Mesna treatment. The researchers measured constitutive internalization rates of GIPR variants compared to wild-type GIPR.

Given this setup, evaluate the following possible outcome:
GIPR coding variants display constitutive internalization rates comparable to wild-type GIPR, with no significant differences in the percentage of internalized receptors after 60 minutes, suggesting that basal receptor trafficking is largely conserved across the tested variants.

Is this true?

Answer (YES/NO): NO